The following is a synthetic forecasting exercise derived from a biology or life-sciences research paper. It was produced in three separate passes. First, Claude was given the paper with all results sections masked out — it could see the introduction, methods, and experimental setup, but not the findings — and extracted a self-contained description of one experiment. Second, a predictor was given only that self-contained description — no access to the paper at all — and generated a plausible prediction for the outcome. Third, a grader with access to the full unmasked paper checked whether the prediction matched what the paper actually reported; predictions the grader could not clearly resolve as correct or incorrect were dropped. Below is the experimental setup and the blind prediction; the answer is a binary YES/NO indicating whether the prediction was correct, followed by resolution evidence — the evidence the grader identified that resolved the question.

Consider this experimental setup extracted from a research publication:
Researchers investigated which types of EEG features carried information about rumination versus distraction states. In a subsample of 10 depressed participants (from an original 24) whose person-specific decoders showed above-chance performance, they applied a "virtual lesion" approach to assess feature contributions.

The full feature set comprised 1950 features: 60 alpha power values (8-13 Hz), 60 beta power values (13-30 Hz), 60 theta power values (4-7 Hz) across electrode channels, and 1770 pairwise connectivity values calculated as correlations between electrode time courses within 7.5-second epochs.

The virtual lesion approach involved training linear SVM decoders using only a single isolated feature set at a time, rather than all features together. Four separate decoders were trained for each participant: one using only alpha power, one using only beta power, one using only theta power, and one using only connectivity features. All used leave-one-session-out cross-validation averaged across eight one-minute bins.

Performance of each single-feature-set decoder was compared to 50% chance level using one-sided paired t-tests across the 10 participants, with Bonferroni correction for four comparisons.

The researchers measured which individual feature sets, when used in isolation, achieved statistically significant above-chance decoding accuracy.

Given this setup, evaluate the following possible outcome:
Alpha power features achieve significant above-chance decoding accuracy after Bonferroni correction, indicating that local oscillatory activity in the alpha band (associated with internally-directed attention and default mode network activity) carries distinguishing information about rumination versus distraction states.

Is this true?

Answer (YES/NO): YES